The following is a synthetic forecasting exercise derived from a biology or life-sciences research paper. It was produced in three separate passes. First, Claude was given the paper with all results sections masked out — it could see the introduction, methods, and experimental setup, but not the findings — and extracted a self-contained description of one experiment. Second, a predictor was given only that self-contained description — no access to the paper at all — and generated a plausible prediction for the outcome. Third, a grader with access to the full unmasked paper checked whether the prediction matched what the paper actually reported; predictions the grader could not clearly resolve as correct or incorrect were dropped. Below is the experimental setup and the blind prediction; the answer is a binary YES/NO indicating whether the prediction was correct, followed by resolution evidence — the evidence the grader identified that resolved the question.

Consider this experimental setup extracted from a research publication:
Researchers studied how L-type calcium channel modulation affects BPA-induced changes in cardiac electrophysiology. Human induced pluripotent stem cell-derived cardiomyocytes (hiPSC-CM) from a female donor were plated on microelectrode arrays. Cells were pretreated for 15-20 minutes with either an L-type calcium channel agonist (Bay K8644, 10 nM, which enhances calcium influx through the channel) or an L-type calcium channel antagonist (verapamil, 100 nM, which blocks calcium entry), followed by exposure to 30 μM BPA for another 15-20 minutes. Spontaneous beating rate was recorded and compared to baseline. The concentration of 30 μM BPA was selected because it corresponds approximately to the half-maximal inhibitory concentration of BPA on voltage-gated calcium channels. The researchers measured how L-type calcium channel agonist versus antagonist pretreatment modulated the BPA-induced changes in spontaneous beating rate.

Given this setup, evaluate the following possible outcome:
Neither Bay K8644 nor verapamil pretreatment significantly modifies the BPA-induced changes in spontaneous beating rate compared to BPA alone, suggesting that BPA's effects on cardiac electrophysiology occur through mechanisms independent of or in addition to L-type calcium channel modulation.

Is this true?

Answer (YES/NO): NO